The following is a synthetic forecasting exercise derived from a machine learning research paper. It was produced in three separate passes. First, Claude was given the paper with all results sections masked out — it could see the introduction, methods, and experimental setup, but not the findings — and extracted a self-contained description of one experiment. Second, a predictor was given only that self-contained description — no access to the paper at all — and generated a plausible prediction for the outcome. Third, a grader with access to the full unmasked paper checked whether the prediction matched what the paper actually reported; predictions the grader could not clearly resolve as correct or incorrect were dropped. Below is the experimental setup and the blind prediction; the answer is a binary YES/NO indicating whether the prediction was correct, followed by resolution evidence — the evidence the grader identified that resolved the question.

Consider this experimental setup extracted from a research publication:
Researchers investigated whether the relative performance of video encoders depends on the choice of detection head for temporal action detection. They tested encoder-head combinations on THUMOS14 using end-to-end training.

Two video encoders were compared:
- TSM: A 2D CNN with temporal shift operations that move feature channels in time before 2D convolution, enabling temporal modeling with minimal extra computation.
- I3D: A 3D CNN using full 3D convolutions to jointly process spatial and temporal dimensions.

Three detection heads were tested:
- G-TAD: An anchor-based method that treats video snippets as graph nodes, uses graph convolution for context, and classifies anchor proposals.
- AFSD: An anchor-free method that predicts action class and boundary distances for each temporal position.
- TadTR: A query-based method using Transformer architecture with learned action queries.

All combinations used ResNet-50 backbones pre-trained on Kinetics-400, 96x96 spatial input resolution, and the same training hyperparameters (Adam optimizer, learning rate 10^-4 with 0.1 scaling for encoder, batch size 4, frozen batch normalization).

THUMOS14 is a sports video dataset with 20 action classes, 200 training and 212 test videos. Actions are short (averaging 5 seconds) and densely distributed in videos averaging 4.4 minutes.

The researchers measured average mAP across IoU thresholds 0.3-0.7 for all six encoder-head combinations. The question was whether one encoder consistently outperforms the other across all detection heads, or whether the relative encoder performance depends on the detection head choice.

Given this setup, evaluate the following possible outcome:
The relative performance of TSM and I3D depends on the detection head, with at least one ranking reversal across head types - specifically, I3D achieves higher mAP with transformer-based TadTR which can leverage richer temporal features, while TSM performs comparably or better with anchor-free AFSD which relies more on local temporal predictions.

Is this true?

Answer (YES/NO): NO